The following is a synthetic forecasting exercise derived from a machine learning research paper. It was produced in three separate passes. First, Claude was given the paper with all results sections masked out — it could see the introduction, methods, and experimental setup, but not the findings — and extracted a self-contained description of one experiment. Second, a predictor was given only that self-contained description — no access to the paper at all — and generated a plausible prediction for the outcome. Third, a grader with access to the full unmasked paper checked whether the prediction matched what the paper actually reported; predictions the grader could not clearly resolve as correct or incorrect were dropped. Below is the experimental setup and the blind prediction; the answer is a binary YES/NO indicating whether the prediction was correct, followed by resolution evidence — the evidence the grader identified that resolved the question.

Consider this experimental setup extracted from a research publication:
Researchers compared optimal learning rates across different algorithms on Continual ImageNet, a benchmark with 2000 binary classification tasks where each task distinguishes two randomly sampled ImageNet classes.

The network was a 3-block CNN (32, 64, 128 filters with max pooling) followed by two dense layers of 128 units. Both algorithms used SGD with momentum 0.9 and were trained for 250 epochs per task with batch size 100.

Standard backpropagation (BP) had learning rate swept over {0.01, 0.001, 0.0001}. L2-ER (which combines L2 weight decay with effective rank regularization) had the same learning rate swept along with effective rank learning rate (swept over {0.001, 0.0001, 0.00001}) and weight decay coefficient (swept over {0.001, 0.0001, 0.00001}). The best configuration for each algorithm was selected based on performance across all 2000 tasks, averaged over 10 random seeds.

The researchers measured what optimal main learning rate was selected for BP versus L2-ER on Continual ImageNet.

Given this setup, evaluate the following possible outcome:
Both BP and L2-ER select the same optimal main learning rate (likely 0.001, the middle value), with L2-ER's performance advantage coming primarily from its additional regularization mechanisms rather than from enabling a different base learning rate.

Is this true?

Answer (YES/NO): NO